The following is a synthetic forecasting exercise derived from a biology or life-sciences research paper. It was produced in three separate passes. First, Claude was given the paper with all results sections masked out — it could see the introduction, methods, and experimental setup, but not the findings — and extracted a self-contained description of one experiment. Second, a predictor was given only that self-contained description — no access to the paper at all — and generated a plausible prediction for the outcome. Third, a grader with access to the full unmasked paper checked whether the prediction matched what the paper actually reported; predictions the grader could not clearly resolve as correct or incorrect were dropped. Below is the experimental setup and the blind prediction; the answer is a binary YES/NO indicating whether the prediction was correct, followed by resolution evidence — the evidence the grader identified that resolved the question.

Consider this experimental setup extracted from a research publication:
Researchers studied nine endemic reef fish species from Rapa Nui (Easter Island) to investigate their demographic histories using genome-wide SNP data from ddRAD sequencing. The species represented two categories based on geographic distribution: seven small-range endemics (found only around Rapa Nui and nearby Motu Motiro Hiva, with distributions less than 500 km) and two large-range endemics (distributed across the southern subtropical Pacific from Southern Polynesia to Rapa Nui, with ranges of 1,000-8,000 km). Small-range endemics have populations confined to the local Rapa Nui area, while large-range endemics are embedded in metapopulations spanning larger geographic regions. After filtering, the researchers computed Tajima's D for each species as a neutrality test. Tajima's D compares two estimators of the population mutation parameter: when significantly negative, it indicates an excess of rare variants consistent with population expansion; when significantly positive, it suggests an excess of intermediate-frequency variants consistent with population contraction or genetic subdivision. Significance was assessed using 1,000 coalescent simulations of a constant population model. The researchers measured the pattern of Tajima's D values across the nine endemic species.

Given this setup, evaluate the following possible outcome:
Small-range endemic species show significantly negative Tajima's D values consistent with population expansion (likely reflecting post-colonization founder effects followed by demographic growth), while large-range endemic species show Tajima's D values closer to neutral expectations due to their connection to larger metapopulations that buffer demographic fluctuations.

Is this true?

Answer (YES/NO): NO